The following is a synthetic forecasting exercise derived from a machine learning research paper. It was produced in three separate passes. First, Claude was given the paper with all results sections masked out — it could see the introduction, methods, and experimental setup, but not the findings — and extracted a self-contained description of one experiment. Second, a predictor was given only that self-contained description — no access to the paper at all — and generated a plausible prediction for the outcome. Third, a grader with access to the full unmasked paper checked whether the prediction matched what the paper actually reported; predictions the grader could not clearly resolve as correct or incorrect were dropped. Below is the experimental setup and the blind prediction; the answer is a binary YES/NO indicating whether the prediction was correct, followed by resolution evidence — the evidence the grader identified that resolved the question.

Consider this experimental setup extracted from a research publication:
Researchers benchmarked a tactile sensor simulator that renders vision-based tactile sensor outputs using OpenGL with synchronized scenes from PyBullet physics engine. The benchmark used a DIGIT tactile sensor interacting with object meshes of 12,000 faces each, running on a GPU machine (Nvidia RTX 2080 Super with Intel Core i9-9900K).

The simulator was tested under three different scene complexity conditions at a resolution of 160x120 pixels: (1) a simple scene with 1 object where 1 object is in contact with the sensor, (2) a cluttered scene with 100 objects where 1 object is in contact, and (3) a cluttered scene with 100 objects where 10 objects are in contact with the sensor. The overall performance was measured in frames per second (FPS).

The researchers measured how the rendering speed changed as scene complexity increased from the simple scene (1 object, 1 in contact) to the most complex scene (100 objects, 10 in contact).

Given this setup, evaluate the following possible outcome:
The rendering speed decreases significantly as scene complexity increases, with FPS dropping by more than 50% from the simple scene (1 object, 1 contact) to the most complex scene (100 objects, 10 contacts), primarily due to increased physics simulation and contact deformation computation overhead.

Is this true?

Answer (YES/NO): NO